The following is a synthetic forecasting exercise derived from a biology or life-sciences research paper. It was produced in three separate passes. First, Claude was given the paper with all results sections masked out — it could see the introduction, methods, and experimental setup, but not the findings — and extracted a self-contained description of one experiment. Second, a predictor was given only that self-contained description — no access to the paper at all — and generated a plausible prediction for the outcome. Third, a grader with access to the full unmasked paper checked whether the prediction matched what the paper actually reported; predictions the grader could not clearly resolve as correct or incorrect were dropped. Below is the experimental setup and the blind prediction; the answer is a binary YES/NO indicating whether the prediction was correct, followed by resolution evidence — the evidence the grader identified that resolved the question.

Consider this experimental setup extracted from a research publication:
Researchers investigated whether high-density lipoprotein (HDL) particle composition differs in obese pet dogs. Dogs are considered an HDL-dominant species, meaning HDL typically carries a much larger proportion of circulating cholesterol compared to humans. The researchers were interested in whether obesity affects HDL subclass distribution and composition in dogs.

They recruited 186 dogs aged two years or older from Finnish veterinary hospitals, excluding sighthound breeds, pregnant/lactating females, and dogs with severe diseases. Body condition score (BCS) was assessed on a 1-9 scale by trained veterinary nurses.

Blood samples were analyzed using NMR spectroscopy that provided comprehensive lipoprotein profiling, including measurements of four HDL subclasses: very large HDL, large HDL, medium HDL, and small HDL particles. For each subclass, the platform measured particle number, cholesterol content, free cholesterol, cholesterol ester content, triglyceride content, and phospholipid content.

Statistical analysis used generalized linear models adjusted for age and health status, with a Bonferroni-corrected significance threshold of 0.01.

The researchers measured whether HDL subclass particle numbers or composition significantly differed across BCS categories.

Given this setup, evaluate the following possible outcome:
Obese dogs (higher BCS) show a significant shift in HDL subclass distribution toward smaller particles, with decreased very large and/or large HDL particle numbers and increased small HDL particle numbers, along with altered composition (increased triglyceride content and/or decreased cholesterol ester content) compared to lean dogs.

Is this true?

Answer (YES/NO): NO